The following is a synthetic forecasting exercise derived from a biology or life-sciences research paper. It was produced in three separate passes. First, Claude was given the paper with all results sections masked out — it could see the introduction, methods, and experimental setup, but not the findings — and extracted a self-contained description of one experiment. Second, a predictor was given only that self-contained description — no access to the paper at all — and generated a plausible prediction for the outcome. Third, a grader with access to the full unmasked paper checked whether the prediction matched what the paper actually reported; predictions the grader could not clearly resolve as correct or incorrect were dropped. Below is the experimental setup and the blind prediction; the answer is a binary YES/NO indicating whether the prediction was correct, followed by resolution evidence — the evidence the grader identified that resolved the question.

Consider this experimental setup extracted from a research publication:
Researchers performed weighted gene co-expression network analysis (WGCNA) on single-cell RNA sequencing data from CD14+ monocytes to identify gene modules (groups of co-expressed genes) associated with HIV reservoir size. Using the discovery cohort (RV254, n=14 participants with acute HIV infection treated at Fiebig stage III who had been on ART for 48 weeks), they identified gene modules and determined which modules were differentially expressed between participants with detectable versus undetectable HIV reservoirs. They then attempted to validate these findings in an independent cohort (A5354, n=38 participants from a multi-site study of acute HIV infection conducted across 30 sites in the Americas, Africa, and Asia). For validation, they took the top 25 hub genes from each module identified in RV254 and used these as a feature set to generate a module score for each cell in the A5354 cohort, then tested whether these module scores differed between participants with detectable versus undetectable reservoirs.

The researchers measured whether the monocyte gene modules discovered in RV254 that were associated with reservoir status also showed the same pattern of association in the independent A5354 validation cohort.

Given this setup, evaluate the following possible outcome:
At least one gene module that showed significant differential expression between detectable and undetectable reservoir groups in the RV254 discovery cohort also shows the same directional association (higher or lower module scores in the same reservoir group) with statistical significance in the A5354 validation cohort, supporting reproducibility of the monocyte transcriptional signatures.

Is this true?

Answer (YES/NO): YES